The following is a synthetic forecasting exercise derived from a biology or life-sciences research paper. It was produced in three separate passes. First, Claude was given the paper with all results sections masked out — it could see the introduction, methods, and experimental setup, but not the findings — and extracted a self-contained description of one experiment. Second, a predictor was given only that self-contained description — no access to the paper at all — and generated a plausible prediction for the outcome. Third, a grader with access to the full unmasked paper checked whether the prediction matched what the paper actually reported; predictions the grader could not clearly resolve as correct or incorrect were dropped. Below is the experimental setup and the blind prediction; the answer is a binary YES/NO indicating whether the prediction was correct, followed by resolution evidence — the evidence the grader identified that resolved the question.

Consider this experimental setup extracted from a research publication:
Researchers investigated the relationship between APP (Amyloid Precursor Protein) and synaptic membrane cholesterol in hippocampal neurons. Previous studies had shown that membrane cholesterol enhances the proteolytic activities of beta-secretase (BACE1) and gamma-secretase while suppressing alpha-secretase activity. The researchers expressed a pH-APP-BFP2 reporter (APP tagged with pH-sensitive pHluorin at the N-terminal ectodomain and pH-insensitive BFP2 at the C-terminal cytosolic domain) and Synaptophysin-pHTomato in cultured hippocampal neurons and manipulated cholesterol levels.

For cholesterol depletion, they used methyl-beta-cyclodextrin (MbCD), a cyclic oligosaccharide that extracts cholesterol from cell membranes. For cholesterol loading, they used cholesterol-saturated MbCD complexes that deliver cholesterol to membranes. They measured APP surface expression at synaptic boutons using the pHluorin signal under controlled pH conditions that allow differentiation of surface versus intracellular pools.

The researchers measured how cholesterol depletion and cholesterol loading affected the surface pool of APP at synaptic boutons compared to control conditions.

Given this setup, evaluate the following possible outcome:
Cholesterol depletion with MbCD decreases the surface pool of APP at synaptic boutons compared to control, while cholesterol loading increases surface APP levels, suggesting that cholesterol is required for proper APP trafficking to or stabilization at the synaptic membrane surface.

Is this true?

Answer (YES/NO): NO